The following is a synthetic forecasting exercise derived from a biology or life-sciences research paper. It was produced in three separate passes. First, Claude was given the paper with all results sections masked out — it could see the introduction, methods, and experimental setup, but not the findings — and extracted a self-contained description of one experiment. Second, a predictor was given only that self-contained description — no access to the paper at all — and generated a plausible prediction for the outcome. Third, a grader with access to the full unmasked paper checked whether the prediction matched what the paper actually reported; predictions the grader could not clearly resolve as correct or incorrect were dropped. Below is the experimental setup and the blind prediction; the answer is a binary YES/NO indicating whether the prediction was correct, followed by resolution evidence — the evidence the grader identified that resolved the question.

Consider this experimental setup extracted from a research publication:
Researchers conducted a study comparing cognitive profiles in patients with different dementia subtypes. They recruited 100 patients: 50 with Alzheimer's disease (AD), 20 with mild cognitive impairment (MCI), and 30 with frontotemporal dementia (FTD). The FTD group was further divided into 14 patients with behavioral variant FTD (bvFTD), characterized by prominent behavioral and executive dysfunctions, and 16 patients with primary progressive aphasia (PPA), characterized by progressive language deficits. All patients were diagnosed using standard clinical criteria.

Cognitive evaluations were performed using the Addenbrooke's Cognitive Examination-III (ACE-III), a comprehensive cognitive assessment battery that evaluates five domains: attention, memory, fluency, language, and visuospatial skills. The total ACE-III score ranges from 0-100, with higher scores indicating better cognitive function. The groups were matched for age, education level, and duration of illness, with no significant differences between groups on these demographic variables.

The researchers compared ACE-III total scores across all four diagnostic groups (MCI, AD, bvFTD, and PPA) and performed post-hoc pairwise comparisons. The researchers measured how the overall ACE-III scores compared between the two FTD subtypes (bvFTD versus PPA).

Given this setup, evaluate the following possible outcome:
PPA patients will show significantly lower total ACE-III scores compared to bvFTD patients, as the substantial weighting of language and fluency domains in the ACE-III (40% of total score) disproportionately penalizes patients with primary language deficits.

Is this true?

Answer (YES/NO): YES